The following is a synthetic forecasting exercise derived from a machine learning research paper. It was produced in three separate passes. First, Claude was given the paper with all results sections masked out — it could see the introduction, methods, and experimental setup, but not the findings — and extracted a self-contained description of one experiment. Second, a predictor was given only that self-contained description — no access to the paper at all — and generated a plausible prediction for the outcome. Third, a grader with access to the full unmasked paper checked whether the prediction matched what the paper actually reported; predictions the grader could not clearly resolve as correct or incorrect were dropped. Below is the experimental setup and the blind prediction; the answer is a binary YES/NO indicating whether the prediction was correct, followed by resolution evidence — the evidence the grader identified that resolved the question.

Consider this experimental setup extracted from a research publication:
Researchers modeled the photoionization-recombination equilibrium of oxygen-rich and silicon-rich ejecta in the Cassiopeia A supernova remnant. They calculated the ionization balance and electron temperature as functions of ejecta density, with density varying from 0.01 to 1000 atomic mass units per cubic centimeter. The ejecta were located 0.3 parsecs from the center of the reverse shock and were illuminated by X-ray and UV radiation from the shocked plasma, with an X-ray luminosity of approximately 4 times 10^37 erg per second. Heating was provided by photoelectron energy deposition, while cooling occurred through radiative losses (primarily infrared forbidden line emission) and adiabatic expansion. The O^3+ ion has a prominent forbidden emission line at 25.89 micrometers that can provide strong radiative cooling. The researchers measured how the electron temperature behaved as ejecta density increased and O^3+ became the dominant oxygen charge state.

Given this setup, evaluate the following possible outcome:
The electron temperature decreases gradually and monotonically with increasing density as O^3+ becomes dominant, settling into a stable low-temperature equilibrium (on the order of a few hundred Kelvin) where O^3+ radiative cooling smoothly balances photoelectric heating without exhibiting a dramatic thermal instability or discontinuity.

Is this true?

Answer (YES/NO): NO